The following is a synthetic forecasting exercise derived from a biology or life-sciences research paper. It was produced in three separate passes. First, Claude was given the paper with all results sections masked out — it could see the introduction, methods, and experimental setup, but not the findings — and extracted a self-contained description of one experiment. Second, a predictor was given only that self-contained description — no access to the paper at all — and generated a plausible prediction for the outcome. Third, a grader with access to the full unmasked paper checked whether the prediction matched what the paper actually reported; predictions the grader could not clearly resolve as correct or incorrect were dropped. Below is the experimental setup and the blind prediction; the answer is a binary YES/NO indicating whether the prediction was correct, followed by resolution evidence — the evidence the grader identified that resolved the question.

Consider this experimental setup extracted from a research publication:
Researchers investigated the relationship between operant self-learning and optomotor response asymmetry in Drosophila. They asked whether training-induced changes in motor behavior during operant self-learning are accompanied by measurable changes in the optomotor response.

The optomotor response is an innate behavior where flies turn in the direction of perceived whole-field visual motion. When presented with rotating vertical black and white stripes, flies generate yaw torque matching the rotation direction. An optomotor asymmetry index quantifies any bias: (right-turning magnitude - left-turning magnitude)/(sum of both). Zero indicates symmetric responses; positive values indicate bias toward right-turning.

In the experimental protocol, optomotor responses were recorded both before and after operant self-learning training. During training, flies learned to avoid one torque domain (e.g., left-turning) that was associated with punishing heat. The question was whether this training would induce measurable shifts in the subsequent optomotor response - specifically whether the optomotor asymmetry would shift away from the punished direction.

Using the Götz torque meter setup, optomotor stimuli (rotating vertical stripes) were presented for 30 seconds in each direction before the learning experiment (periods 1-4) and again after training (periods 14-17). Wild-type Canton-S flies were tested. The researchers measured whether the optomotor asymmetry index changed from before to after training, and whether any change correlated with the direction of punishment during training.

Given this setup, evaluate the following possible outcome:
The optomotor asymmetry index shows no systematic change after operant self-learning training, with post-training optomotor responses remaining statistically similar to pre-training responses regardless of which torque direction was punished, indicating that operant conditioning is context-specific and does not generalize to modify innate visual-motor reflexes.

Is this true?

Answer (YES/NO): NO